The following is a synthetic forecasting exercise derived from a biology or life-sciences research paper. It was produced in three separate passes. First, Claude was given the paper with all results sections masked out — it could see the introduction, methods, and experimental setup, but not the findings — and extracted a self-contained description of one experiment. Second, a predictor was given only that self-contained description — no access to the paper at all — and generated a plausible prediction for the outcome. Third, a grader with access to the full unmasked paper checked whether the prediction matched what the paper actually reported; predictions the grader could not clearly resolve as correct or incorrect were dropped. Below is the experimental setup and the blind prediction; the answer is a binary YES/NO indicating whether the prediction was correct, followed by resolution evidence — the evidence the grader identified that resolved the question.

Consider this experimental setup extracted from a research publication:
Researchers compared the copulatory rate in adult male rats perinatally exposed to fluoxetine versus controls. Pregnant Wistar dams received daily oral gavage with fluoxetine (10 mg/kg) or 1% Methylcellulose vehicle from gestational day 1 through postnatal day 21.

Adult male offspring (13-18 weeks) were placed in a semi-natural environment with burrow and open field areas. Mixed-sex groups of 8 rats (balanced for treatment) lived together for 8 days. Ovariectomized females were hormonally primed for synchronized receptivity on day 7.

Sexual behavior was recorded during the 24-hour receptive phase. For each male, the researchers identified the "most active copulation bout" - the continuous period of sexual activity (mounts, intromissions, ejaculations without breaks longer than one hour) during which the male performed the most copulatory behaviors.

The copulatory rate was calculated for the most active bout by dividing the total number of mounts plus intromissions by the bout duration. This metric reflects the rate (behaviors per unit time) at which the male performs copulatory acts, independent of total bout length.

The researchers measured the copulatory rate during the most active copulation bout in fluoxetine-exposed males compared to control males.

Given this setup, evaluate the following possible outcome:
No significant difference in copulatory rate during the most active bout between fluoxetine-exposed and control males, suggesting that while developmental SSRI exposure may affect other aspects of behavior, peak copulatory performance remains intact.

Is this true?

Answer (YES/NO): YES